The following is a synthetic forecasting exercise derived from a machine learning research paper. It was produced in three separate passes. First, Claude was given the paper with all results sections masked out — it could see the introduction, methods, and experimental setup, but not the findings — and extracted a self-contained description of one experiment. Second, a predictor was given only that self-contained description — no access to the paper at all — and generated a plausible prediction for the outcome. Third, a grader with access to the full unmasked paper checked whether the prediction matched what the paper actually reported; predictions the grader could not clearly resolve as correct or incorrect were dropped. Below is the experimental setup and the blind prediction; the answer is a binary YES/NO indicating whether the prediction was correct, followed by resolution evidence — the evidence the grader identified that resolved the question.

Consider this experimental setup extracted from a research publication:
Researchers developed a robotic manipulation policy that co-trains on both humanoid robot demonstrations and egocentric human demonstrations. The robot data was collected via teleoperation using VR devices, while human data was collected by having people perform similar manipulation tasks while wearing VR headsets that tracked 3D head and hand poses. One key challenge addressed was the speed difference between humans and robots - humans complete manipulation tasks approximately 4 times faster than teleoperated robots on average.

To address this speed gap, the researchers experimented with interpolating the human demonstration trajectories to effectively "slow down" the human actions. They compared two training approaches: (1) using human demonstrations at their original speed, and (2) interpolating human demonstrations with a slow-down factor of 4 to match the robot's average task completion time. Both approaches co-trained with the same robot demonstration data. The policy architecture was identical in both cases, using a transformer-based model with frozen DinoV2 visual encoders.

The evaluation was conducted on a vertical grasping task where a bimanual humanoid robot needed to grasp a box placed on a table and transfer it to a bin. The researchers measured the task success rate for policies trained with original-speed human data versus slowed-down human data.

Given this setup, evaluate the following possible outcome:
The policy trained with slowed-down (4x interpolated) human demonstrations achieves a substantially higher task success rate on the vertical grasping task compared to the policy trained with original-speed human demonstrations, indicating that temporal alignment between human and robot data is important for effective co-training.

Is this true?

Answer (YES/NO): YES